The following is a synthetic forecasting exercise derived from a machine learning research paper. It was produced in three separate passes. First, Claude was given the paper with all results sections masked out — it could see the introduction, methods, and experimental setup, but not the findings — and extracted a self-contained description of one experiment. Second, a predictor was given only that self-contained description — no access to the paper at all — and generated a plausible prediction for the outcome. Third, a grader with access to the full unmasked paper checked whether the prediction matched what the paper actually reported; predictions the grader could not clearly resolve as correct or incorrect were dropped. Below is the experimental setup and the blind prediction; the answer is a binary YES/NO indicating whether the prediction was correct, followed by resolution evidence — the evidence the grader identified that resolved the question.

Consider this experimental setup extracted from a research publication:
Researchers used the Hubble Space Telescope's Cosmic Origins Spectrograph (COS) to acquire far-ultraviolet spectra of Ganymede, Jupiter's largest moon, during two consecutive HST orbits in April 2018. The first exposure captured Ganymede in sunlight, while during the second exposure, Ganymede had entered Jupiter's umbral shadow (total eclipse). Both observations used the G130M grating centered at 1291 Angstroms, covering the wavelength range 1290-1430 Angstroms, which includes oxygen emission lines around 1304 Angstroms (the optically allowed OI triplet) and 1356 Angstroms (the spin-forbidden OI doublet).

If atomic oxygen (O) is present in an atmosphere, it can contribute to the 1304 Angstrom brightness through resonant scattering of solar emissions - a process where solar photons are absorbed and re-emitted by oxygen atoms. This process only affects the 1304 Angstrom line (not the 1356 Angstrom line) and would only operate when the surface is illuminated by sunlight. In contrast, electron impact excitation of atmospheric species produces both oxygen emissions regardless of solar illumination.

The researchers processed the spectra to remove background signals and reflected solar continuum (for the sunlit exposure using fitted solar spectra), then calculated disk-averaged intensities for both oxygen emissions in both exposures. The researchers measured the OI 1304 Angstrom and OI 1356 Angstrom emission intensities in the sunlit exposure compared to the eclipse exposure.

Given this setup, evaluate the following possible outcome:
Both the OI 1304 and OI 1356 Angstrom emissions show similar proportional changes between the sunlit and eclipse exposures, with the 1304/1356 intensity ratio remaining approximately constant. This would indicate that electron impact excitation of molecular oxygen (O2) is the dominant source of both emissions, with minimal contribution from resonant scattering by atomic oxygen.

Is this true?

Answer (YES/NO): YES